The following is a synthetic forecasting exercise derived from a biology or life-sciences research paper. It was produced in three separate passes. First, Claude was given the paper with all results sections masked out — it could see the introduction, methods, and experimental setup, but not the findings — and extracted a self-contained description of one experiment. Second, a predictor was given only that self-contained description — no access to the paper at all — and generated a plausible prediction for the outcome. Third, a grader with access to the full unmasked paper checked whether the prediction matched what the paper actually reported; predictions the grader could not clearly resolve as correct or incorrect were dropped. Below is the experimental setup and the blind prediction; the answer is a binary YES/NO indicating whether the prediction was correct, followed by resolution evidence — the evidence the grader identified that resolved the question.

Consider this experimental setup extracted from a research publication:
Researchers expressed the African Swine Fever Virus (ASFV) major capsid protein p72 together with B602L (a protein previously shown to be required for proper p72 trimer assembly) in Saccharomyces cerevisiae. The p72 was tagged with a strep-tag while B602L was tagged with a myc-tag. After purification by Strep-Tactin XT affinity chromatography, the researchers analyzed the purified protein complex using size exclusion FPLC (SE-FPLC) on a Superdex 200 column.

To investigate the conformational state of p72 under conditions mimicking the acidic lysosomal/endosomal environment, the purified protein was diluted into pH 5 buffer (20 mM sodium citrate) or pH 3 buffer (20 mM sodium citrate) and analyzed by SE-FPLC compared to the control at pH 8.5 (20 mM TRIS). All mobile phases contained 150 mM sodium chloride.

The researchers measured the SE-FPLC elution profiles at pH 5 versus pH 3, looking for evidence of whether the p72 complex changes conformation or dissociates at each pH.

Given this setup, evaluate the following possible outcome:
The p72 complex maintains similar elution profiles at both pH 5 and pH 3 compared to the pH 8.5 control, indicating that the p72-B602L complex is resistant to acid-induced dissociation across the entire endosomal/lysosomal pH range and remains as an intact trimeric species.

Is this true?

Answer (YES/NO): NO